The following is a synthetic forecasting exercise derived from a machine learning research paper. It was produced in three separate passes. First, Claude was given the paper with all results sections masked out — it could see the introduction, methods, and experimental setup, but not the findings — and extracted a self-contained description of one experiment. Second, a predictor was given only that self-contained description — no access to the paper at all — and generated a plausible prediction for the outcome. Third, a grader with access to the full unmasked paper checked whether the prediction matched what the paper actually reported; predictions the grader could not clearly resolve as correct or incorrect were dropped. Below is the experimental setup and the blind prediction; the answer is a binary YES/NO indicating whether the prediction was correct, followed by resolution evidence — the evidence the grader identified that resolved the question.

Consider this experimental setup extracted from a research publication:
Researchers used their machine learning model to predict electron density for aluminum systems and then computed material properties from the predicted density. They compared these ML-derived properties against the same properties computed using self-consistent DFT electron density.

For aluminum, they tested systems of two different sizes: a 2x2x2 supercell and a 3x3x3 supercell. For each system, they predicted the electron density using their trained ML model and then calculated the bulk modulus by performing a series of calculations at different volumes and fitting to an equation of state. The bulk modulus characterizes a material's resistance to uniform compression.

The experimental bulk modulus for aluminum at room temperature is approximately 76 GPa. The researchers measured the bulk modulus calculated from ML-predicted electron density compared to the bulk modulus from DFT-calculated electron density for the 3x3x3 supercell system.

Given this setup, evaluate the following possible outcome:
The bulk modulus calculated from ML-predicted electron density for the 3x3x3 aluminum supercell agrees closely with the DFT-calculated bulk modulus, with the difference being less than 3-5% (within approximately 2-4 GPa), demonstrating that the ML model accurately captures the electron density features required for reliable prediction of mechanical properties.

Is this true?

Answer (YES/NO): YES